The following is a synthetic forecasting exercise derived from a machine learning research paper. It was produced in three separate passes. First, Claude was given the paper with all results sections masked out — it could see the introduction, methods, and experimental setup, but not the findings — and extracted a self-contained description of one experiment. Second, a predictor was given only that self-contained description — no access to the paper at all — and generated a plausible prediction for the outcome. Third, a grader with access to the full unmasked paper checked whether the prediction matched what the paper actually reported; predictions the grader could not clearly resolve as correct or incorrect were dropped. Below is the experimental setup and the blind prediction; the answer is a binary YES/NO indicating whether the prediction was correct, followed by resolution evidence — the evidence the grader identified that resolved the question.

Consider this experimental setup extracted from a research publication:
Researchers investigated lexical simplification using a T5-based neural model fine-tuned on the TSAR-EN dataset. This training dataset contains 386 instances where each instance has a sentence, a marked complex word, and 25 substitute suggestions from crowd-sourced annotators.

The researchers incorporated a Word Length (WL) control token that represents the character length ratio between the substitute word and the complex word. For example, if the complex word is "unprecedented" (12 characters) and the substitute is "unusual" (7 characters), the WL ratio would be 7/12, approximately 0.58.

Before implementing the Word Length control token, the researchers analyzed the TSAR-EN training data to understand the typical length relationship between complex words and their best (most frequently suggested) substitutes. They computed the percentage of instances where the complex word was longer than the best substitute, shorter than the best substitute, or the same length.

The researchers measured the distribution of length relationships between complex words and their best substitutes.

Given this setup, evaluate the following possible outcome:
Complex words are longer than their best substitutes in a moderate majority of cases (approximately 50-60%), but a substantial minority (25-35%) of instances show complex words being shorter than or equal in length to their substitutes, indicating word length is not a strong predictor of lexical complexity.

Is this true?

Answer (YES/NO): NO